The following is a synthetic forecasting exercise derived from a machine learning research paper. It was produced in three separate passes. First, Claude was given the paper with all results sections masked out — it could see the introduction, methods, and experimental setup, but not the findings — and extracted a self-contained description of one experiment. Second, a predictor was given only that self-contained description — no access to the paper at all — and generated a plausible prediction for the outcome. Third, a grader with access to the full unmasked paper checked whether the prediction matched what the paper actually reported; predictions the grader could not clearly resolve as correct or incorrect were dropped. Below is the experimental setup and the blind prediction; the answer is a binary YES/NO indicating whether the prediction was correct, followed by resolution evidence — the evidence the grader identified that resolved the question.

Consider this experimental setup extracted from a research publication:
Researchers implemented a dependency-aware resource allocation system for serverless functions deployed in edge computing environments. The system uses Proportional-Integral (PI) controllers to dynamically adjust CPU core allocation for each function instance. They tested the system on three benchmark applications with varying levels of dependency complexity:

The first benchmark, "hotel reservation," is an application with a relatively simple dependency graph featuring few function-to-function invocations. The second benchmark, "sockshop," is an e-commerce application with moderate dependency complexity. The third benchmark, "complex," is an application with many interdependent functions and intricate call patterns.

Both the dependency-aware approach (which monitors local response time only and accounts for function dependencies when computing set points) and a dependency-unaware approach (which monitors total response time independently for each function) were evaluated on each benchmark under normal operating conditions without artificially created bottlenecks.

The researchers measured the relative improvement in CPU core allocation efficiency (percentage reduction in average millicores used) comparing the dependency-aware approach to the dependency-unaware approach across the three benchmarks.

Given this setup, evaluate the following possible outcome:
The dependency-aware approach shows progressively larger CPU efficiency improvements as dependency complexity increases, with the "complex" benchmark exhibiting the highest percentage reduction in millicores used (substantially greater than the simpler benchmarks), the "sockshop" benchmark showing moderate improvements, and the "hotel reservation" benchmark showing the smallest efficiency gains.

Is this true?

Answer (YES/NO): NO